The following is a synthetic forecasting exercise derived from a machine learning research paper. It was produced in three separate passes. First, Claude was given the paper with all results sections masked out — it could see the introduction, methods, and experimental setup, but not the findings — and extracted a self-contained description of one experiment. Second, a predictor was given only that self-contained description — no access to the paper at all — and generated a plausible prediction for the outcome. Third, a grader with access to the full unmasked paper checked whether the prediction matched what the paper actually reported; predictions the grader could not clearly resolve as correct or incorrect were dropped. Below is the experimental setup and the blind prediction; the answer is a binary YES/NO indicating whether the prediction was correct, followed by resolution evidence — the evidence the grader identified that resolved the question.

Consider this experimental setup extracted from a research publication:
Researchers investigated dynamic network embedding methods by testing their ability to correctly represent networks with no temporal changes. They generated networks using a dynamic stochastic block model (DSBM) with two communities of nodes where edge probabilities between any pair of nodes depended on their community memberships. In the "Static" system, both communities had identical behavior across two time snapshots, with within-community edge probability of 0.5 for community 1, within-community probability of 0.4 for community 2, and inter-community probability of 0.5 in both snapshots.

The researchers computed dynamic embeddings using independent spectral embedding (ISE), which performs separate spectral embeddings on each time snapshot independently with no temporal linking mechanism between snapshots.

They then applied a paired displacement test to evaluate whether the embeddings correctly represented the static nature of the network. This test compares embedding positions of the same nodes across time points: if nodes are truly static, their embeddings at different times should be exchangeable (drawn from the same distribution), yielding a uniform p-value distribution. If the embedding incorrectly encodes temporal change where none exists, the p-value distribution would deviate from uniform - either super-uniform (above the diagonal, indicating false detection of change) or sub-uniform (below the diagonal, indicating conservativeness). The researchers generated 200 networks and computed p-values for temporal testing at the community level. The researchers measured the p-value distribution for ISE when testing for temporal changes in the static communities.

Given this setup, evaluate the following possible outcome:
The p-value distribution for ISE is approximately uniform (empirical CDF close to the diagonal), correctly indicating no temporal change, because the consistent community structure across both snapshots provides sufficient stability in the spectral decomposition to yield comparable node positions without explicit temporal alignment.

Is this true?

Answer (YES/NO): YES